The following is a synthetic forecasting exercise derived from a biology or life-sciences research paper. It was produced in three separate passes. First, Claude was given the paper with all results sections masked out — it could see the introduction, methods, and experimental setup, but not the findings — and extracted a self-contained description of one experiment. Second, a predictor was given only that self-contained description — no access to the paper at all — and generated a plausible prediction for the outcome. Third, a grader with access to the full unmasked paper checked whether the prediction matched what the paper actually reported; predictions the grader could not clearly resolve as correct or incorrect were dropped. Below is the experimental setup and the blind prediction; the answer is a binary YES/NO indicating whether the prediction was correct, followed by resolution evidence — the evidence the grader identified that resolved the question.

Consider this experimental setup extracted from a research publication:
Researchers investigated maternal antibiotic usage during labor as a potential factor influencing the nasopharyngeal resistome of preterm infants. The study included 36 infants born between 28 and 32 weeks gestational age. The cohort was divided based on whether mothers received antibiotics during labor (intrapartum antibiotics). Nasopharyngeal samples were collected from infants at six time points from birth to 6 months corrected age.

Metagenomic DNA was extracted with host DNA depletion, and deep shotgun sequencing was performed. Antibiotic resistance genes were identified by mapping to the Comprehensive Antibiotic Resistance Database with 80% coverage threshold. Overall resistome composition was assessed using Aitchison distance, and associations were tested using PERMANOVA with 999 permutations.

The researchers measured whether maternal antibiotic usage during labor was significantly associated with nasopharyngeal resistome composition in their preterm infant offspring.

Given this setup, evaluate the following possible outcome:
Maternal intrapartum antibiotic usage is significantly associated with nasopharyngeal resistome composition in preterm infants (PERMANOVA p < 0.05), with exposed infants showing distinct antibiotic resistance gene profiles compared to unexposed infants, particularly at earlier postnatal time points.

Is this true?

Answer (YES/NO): NO